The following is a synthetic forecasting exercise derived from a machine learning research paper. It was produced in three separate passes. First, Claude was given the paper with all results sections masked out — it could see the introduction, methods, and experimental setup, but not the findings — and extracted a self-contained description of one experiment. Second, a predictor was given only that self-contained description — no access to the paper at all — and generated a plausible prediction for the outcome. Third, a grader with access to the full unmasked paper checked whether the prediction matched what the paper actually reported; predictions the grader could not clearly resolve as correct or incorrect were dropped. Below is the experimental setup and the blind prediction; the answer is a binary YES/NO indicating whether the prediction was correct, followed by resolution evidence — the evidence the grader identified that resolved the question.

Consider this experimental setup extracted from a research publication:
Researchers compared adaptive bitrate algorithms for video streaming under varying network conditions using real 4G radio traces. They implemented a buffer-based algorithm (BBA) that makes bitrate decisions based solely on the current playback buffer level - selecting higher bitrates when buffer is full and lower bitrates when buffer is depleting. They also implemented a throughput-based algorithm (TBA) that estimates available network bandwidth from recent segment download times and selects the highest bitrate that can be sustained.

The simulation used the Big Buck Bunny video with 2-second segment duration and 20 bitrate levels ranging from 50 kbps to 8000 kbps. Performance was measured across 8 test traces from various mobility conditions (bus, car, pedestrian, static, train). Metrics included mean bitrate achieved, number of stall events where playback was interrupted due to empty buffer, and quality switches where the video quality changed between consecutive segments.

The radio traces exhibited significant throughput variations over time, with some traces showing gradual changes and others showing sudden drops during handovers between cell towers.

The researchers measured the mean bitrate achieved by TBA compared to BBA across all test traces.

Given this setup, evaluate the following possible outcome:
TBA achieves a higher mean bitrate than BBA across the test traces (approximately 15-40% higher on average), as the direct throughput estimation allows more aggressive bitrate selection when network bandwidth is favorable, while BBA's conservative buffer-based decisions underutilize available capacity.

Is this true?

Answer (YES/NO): NO